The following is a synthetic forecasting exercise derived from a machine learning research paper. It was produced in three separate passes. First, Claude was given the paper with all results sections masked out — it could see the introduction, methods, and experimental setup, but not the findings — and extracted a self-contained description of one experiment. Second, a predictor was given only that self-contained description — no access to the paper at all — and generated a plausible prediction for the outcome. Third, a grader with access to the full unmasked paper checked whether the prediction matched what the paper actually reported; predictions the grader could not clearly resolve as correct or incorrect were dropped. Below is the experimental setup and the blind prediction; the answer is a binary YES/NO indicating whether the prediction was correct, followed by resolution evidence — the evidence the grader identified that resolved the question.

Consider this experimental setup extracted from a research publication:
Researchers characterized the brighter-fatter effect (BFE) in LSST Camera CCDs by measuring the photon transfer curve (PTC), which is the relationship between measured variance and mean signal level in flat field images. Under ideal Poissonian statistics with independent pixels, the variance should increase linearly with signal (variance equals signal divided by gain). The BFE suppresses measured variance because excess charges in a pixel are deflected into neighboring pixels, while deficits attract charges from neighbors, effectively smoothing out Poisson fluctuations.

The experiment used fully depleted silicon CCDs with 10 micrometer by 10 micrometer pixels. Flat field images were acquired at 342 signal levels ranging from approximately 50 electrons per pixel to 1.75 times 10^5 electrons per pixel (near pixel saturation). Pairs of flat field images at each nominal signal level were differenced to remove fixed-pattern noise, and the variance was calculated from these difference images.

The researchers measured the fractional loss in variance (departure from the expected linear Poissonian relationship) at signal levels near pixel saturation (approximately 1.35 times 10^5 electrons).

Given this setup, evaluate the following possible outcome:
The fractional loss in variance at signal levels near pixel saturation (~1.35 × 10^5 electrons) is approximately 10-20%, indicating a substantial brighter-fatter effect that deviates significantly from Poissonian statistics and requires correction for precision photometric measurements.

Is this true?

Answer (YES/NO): NO